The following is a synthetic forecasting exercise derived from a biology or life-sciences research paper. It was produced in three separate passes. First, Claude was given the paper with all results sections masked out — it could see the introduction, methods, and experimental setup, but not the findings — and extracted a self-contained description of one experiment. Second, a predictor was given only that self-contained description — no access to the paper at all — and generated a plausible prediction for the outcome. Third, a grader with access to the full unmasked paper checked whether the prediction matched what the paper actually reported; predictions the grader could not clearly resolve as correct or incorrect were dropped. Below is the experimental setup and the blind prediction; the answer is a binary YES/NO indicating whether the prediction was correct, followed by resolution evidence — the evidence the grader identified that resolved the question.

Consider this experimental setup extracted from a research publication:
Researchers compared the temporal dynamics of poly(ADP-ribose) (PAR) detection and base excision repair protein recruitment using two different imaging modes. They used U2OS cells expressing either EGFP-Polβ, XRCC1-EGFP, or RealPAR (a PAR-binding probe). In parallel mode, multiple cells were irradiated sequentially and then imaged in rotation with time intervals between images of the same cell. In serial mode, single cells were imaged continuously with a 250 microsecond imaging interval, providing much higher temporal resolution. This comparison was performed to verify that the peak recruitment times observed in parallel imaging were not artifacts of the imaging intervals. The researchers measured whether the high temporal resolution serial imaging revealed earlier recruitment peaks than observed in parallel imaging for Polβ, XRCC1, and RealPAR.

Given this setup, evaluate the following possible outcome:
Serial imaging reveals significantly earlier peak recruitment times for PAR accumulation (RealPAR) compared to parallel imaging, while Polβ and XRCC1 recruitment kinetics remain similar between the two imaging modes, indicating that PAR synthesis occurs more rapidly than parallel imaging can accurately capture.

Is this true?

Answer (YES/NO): NO